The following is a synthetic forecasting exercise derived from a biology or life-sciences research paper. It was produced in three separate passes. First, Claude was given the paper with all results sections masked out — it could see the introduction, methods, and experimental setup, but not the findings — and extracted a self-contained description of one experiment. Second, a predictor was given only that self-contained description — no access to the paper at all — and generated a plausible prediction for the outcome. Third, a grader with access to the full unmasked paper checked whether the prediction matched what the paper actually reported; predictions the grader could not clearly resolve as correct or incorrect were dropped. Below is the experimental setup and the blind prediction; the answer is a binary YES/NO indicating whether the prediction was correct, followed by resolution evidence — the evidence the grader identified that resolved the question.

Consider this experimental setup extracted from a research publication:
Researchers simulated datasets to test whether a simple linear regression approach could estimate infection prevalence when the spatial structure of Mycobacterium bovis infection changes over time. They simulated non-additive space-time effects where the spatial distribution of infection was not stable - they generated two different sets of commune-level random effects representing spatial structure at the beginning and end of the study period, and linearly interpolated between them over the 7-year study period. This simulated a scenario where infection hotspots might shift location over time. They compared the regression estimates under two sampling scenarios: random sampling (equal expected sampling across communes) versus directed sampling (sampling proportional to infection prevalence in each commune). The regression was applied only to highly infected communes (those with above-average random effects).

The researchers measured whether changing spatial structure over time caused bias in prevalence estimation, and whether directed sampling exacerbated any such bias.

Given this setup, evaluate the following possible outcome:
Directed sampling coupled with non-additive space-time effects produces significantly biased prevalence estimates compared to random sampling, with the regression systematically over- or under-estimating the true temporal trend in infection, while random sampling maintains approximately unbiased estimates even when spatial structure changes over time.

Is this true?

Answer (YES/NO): YES